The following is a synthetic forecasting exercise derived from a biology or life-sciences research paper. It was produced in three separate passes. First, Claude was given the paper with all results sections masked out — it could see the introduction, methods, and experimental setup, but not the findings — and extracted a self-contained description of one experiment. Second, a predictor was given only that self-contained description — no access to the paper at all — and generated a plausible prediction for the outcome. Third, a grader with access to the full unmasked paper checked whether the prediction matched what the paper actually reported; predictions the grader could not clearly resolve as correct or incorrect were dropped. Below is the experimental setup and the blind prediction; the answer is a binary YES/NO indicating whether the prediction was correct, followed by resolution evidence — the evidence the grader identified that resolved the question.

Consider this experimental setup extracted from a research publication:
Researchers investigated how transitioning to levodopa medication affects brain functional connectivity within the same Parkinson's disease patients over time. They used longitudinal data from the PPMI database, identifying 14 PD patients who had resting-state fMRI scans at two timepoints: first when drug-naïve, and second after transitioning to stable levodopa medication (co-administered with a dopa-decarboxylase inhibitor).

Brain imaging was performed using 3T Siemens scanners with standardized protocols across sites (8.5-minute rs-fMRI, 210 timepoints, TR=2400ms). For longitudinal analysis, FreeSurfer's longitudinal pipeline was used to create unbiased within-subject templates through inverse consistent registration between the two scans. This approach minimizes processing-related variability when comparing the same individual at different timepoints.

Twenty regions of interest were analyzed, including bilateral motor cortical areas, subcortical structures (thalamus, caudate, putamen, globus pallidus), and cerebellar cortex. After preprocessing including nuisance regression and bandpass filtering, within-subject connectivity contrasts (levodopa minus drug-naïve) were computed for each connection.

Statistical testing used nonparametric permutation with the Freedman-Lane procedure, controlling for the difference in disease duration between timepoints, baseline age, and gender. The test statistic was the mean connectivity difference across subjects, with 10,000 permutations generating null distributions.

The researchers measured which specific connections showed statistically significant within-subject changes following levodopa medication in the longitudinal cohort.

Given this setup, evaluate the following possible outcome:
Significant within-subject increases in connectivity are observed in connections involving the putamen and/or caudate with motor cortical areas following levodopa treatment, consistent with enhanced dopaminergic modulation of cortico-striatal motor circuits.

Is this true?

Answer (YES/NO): NO